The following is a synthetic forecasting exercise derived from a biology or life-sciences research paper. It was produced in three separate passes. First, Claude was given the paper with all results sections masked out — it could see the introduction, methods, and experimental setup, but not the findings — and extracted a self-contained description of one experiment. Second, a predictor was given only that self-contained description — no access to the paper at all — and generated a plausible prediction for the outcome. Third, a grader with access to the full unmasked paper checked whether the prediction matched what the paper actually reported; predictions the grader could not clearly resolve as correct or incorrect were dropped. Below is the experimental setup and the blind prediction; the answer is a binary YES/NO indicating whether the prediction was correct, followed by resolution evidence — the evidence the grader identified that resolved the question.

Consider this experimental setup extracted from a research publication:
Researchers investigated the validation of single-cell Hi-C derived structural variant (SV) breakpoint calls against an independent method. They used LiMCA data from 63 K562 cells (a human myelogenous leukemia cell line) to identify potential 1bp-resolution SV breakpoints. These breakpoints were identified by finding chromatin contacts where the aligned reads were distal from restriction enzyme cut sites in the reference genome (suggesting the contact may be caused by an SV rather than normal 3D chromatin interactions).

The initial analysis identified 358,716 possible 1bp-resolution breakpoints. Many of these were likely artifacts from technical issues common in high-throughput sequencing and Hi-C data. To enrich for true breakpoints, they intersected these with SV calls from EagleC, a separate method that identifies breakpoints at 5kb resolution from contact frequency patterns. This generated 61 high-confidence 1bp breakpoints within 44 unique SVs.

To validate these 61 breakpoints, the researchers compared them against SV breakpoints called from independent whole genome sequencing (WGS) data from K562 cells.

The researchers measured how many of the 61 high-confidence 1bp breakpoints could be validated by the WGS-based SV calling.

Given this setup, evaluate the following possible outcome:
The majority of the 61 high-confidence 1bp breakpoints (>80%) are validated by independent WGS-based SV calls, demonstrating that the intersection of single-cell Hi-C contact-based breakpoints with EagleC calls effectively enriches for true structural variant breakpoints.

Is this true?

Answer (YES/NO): NO